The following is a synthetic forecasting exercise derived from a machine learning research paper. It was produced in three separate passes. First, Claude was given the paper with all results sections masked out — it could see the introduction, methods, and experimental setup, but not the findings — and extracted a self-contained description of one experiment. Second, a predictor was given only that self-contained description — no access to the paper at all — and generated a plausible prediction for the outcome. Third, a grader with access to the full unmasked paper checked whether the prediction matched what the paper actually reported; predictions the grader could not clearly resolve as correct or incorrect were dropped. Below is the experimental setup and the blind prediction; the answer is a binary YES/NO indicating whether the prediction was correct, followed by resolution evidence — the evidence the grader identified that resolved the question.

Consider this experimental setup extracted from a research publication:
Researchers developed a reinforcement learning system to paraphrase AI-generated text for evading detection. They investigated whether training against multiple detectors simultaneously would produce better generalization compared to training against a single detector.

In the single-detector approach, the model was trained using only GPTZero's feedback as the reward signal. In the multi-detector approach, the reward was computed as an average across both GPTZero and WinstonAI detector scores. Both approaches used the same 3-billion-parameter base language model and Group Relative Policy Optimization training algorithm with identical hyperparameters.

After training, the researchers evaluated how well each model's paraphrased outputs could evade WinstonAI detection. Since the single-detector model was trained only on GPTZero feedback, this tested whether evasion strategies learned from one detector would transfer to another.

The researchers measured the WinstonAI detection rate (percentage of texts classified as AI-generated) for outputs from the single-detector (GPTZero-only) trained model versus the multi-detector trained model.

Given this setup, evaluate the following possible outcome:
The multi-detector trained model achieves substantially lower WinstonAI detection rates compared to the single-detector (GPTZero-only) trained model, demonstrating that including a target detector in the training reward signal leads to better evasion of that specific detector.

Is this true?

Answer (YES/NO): YES